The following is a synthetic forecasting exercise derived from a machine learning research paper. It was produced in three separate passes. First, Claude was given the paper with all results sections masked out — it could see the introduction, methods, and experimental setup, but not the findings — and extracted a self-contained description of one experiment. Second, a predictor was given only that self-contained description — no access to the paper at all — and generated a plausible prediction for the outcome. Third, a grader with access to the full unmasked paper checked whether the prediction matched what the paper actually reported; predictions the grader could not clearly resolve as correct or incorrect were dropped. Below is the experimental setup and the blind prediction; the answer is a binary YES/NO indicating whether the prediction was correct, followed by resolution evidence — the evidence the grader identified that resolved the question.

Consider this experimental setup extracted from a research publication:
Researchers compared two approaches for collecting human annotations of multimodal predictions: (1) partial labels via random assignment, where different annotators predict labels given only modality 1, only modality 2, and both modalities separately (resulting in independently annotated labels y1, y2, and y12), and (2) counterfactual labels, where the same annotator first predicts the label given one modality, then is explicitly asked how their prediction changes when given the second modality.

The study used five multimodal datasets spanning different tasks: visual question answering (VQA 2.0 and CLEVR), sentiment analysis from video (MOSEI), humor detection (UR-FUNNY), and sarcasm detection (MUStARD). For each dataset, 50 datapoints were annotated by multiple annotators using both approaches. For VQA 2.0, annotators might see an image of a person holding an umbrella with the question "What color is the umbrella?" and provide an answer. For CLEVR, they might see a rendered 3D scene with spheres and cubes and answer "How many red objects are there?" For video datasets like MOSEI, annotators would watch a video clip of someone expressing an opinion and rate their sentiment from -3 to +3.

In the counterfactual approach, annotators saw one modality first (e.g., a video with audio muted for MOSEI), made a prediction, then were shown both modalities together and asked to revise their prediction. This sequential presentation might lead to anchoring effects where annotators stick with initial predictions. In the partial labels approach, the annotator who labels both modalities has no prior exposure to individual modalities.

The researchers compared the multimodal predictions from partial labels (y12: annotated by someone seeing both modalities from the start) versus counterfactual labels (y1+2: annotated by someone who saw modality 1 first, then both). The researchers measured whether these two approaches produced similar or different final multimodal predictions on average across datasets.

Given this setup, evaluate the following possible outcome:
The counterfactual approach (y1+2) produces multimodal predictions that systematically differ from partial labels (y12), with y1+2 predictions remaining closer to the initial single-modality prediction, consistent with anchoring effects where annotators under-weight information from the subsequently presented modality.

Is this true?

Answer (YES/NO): NO